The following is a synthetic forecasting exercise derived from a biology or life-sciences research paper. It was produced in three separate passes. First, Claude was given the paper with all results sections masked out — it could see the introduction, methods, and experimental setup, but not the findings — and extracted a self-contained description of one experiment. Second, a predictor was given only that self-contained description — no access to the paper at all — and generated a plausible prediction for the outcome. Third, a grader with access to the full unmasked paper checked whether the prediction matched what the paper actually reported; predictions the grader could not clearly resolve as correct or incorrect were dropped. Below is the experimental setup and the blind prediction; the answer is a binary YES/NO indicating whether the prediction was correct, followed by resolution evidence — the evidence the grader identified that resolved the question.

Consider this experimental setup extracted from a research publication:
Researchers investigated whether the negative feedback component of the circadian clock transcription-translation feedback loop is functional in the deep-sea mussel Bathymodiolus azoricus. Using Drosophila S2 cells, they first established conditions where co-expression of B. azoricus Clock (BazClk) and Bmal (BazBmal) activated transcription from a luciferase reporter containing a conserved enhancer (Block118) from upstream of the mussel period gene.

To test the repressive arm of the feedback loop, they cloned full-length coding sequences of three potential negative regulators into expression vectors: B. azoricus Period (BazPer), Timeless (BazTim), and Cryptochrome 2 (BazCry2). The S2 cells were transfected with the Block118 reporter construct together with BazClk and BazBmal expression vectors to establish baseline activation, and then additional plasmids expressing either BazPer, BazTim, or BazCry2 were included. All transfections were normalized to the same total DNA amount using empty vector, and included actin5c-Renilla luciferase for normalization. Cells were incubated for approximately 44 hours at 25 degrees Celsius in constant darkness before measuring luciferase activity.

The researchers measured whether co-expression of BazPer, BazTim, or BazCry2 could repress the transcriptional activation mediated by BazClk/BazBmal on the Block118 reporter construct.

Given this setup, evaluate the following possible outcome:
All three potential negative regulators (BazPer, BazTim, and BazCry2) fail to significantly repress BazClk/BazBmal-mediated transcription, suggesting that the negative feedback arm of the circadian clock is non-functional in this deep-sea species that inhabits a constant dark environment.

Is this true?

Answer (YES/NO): NO